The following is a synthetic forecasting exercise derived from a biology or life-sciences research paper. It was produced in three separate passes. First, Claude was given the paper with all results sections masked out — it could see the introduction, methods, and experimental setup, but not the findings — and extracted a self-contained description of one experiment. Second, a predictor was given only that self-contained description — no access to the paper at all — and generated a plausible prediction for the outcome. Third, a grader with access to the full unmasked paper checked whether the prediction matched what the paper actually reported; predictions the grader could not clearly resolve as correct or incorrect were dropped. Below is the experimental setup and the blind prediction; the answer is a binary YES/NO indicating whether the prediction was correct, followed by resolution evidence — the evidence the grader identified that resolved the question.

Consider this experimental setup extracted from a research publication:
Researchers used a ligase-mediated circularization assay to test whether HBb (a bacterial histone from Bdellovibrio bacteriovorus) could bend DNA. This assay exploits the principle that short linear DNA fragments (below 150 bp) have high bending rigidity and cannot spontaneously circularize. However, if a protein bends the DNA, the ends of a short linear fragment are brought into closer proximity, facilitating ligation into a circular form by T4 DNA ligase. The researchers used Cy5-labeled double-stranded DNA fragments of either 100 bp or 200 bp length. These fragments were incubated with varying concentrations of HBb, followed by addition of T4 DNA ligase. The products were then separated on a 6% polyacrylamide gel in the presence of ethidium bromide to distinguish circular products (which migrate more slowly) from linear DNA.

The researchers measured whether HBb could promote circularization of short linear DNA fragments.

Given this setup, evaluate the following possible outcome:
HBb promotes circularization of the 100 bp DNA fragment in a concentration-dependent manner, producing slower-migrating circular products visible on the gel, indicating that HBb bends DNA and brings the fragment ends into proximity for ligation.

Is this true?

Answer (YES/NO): NO